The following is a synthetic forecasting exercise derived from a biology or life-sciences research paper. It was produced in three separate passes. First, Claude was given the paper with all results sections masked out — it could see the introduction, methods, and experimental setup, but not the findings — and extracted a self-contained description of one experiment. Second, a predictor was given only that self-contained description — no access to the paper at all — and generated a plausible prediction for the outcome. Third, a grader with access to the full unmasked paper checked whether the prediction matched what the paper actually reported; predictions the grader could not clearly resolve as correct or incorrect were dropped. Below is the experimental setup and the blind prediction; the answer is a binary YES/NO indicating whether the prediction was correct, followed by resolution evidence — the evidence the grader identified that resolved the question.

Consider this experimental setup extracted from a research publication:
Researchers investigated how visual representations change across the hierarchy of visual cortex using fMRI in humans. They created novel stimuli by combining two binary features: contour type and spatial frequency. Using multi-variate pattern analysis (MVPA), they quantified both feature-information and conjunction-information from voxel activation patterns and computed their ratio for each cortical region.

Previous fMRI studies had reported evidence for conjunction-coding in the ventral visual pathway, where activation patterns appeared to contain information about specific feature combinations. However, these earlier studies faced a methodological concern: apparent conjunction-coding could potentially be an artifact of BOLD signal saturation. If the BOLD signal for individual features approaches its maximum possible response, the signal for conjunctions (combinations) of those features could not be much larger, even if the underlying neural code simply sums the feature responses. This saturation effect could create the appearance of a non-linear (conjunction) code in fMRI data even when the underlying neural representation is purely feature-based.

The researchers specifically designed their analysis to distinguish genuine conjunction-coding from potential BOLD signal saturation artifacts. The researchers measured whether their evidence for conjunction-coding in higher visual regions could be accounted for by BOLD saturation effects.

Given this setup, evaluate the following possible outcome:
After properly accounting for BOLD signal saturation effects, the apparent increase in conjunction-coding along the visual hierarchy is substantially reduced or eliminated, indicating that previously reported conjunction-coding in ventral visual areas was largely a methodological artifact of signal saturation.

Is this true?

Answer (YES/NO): NO